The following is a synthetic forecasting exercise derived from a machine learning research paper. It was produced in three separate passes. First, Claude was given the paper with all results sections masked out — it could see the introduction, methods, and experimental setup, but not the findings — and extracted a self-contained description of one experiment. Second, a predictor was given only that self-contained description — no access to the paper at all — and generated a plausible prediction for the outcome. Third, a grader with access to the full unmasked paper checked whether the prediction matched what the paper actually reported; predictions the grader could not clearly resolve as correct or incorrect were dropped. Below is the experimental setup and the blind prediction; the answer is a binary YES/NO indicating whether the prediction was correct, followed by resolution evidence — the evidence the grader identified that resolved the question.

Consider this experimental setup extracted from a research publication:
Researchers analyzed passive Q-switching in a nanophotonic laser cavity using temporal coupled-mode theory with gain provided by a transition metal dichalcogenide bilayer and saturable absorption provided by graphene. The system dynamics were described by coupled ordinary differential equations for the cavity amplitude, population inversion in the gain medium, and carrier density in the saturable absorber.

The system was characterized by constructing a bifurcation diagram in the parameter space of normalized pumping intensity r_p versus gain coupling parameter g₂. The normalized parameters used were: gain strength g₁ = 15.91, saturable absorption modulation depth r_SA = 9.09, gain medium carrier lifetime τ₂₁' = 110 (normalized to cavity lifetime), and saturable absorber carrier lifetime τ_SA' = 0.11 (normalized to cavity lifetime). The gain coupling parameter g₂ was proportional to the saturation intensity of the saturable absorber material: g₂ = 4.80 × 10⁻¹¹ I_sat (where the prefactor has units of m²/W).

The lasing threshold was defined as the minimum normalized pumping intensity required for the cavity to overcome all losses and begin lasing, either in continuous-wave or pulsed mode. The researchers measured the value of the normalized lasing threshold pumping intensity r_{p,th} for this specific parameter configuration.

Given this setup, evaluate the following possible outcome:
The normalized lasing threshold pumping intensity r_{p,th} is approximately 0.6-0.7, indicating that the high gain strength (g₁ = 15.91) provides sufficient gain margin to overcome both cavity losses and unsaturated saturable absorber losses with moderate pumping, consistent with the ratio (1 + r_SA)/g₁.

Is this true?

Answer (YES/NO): NO